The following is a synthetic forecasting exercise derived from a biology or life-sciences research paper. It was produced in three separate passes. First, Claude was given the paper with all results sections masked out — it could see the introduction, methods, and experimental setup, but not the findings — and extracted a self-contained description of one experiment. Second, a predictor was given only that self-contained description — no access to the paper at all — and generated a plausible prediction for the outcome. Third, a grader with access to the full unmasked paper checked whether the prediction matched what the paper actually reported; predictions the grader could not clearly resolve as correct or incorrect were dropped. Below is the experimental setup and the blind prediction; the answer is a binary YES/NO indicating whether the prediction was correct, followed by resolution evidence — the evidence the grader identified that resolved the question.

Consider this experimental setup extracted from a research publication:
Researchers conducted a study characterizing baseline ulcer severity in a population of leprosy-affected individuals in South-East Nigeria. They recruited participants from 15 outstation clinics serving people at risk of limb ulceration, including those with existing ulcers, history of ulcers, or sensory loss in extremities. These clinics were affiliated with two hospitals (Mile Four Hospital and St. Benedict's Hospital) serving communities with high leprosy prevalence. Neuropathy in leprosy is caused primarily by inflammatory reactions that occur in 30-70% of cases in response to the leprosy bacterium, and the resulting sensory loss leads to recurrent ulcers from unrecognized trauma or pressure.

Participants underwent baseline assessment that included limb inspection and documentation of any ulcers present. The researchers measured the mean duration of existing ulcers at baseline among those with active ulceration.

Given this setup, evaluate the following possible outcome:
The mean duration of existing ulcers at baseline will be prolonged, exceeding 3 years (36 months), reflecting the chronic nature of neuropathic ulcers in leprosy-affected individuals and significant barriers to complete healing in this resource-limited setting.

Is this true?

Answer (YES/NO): YES